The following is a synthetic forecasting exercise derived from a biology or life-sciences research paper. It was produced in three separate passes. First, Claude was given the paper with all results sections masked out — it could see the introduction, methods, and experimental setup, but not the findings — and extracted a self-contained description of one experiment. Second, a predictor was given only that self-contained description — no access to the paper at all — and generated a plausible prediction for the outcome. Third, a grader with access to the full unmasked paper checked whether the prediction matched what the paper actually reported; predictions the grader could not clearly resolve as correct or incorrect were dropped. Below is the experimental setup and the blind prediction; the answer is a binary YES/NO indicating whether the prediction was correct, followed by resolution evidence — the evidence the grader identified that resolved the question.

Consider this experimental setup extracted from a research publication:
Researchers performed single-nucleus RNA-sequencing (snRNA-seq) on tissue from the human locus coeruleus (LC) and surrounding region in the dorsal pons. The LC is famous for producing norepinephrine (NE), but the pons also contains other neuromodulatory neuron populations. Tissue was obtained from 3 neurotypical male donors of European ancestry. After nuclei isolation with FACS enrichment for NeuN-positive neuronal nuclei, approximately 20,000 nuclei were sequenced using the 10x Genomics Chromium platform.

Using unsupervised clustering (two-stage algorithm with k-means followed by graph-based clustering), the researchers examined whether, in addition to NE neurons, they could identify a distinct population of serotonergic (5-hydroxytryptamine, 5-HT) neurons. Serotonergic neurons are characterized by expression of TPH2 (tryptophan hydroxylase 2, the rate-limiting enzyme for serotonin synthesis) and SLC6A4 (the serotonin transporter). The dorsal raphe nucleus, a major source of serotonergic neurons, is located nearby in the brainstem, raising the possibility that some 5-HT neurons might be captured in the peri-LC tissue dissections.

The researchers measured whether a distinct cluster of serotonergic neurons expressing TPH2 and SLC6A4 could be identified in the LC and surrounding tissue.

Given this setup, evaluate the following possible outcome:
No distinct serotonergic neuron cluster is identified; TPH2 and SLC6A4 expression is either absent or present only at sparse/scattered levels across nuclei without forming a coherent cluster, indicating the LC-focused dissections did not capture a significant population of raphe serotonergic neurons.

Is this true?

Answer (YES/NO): NO